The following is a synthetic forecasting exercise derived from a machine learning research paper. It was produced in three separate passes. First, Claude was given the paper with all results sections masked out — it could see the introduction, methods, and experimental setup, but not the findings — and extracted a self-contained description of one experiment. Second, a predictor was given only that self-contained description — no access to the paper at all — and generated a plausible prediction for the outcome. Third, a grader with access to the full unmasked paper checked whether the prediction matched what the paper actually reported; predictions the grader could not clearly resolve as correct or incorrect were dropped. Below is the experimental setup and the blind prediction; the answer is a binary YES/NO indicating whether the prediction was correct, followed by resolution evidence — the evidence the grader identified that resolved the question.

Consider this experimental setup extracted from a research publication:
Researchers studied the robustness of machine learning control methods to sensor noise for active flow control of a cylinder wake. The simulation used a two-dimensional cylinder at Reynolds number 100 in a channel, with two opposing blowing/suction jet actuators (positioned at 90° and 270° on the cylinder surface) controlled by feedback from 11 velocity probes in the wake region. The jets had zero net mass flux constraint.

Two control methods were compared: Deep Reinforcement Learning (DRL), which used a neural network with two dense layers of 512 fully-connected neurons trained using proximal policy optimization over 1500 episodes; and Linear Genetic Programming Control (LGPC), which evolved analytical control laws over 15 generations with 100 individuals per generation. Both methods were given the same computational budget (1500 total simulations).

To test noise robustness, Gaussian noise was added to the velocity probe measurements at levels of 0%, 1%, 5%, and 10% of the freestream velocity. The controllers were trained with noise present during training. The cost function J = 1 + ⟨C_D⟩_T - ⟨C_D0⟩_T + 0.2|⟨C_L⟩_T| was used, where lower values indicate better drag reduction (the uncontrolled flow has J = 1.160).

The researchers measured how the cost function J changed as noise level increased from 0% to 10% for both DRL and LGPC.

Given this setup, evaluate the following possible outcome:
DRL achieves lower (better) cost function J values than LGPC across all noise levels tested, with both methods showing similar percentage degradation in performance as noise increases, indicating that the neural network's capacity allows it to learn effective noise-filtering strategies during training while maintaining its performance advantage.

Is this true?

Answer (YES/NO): NO